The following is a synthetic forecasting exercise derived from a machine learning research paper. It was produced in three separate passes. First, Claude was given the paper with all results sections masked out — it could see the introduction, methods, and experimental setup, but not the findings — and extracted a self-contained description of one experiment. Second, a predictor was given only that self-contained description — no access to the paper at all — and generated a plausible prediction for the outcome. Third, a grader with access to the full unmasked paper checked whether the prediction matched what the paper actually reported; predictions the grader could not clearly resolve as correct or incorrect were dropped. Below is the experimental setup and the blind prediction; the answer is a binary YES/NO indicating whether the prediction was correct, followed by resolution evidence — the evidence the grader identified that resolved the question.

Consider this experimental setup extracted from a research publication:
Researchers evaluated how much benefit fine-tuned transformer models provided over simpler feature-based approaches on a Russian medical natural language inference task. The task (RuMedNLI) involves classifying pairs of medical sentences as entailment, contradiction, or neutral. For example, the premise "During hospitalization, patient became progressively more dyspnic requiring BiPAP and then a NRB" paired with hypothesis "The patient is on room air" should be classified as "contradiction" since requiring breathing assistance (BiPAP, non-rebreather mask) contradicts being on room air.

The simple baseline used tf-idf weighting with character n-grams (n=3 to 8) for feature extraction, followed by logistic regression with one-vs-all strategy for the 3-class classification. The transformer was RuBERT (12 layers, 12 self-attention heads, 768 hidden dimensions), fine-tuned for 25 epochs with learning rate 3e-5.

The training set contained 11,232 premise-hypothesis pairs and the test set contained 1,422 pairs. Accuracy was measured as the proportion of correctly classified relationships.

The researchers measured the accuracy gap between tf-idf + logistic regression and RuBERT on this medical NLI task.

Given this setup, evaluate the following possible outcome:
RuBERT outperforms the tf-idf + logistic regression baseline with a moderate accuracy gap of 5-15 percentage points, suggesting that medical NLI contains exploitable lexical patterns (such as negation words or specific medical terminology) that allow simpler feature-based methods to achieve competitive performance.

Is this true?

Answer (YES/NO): NO